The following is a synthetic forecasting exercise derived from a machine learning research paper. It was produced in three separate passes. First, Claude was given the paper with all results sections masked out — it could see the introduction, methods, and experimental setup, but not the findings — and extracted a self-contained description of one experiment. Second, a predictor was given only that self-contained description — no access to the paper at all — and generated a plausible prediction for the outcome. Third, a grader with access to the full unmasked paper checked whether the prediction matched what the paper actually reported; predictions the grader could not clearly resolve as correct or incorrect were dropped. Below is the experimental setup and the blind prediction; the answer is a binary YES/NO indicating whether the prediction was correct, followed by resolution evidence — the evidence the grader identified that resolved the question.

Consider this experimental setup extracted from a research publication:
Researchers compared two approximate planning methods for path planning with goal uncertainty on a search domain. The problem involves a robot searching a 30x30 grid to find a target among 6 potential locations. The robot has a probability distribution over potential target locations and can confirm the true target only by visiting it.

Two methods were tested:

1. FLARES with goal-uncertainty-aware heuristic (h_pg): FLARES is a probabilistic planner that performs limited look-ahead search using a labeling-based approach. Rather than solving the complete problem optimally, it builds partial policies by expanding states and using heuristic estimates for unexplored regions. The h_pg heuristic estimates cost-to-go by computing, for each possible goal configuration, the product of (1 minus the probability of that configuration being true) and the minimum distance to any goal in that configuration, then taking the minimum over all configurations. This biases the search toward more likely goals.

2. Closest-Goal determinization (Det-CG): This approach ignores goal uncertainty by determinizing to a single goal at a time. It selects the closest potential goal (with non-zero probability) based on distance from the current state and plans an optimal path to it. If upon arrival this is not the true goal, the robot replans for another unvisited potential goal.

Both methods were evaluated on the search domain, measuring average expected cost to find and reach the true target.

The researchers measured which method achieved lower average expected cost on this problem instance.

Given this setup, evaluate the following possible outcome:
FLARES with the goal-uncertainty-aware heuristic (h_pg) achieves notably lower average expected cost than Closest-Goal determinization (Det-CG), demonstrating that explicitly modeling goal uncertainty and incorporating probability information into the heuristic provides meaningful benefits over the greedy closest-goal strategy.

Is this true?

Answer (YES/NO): NO